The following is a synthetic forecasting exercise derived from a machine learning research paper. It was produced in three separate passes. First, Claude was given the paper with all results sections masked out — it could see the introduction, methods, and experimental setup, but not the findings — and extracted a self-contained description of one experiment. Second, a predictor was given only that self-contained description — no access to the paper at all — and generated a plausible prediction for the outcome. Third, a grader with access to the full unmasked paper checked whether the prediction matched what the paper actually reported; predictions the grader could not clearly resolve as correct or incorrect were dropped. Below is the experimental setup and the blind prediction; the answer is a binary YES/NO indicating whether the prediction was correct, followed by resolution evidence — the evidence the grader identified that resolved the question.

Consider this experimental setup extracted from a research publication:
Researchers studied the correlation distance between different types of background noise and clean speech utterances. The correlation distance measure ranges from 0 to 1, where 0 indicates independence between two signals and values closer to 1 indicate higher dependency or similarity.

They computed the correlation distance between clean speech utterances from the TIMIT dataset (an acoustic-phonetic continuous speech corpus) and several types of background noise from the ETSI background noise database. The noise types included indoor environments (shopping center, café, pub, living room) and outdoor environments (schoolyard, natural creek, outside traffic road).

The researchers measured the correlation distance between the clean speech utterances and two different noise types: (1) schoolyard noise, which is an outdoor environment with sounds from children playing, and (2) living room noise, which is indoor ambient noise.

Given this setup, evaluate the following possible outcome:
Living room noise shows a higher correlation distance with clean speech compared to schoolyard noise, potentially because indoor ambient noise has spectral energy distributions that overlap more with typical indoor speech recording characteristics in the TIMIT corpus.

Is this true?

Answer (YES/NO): NO